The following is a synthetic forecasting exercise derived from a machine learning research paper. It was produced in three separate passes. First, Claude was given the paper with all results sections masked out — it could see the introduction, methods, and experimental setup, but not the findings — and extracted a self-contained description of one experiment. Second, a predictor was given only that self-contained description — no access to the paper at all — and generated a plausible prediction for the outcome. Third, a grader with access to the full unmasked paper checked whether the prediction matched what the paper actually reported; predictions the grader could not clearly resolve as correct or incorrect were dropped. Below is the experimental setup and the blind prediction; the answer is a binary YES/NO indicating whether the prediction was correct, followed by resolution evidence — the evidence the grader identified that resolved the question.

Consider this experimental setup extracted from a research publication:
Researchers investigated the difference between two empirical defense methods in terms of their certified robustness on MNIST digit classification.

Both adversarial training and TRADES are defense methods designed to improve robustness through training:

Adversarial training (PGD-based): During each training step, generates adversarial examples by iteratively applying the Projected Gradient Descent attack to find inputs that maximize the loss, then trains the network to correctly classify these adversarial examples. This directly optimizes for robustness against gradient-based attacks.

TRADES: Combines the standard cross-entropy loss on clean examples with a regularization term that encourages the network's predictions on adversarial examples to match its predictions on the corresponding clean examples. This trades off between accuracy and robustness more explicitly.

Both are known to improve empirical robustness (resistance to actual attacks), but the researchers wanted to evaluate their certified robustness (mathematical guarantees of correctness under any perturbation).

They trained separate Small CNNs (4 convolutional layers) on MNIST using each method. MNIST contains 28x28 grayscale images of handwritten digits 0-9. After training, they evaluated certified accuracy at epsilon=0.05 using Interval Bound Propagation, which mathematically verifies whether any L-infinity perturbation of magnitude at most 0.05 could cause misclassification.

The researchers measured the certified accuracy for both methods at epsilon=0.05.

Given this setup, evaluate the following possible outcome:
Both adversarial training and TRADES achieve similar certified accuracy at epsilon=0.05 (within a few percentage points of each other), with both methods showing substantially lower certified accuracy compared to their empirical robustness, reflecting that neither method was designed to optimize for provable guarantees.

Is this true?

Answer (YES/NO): NO